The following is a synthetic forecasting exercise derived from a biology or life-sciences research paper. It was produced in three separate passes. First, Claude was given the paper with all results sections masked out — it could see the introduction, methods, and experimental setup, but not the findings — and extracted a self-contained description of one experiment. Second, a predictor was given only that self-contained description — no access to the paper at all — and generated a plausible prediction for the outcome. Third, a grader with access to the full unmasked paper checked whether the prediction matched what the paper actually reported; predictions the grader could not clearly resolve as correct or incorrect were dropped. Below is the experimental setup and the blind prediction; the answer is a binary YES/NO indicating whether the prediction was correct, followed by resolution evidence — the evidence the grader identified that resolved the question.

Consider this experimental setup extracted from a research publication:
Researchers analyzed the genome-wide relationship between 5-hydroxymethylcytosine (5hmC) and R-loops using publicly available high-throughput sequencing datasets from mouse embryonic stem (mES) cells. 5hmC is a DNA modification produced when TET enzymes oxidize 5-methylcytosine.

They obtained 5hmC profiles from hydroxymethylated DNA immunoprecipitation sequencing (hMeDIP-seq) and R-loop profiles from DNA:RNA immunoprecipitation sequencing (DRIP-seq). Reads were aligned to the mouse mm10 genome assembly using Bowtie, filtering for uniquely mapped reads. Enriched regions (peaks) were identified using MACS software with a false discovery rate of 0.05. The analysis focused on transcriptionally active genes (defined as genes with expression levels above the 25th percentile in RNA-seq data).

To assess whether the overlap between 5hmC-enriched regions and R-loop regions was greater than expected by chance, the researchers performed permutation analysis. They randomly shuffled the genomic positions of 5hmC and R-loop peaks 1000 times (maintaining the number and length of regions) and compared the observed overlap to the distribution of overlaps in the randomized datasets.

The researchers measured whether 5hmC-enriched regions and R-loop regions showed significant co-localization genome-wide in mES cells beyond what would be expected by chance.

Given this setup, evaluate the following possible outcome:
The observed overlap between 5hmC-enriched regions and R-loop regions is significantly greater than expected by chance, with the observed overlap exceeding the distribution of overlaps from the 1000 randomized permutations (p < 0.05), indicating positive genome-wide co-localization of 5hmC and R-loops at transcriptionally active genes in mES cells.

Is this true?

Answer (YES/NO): YES